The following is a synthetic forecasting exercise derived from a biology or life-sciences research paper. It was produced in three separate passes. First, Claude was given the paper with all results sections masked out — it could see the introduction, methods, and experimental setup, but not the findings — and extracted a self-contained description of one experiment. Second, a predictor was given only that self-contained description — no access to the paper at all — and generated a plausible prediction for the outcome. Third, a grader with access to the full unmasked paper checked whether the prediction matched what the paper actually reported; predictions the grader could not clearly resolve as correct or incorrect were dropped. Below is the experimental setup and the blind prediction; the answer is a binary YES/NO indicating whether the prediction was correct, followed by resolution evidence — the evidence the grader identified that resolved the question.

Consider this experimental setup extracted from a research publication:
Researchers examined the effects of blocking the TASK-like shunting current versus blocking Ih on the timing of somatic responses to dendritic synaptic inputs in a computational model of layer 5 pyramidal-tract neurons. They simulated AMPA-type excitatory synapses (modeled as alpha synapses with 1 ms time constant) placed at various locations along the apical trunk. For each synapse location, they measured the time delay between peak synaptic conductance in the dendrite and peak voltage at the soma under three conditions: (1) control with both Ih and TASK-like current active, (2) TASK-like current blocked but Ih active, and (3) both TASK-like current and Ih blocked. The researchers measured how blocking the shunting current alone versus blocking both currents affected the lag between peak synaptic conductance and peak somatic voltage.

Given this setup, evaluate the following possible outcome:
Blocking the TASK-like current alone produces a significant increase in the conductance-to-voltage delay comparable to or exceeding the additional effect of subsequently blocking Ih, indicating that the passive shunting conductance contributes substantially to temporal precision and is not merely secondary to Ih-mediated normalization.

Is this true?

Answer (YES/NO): NO